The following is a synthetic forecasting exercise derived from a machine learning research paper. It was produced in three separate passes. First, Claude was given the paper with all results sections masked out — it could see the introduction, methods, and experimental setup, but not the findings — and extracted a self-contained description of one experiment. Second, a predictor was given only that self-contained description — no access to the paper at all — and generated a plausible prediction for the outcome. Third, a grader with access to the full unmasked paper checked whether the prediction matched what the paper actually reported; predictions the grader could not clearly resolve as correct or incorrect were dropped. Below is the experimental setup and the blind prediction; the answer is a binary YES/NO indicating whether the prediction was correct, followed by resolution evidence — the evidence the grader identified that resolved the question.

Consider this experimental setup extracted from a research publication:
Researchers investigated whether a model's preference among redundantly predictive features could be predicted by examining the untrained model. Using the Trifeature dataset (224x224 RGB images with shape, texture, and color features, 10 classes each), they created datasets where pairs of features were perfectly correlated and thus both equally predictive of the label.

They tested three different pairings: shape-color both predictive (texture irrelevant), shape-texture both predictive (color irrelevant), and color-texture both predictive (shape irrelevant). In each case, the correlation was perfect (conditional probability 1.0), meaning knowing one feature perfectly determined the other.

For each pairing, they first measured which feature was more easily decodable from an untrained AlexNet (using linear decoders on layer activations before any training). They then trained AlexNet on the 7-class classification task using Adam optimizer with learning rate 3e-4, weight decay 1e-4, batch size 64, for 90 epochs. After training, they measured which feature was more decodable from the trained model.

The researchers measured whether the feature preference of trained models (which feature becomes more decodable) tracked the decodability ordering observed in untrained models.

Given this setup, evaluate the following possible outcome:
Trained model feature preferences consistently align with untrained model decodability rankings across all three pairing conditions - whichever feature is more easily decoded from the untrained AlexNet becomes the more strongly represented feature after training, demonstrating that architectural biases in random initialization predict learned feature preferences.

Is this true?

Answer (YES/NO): YES